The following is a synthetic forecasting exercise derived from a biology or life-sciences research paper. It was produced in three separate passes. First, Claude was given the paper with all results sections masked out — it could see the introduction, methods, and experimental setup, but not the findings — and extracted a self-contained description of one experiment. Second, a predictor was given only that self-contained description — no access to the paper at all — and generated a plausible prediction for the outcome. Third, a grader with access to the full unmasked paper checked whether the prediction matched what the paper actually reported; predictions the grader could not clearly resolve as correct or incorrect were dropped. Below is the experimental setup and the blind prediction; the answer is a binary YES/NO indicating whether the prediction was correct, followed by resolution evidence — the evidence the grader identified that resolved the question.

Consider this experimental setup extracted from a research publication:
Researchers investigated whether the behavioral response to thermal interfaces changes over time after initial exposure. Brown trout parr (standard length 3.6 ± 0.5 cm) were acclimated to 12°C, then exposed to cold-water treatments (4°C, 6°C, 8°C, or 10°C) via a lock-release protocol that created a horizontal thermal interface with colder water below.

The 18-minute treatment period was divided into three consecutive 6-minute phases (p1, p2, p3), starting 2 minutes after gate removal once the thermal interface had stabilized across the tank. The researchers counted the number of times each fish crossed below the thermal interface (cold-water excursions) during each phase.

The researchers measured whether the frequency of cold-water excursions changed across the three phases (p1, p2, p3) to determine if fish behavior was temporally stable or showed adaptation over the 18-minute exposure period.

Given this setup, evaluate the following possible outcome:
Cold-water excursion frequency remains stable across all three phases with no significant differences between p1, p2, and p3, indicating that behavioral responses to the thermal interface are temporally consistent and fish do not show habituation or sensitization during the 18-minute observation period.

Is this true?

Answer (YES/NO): YES